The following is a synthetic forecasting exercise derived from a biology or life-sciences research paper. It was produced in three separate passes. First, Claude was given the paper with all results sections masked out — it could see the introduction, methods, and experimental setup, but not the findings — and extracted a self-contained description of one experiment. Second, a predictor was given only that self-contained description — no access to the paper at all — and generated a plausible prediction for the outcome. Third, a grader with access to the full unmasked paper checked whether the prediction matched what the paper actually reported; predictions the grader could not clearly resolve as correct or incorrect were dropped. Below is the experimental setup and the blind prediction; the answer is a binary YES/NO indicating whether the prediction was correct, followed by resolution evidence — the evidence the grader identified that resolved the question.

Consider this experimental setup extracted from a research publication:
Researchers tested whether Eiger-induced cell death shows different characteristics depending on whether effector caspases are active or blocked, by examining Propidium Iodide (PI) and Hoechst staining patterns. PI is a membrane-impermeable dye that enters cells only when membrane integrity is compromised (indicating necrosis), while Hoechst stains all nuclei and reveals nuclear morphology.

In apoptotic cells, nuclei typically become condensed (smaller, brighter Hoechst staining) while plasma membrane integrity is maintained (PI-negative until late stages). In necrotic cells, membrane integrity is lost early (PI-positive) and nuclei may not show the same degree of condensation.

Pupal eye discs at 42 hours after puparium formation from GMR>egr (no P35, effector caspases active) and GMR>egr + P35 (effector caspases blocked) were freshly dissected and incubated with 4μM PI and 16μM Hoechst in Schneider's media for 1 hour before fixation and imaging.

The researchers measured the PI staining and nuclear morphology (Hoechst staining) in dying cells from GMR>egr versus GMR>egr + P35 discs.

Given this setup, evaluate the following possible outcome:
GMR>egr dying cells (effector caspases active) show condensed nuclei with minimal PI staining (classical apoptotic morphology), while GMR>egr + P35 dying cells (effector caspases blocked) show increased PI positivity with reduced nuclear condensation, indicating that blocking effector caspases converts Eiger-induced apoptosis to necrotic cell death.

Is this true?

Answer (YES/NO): YES